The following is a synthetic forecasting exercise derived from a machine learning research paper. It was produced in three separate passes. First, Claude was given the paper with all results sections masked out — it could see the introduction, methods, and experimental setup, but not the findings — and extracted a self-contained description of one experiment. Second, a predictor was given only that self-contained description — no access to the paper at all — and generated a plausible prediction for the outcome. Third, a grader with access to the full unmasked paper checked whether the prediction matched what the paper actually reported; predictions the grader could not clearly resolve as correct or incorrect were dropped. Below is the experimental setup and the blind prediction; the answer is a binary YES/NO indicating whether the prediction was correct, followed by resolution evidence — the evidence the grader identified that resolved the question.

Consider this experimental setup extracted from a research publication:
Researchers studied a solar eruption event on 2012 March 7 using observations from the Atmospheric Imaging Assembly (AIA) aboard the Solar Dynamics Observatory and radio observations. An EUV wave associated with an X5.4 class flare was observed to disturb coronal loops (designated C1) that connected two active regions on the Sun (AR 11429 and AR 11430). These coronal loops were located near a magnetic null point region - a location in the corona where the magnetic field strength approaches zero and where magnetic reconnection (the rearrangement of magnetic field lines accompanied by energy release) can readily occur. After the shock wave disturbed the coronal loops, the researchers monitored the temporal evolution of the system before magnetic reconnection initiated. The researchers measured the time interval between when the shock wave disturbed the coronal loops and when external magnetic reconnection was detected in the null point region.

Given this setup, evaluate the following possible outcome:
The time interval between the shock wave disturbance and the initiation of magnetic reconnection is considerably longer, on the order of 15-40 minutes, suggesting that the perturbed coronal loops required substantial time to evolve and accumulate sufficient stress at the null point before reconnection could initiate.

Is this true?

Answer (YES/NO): YES